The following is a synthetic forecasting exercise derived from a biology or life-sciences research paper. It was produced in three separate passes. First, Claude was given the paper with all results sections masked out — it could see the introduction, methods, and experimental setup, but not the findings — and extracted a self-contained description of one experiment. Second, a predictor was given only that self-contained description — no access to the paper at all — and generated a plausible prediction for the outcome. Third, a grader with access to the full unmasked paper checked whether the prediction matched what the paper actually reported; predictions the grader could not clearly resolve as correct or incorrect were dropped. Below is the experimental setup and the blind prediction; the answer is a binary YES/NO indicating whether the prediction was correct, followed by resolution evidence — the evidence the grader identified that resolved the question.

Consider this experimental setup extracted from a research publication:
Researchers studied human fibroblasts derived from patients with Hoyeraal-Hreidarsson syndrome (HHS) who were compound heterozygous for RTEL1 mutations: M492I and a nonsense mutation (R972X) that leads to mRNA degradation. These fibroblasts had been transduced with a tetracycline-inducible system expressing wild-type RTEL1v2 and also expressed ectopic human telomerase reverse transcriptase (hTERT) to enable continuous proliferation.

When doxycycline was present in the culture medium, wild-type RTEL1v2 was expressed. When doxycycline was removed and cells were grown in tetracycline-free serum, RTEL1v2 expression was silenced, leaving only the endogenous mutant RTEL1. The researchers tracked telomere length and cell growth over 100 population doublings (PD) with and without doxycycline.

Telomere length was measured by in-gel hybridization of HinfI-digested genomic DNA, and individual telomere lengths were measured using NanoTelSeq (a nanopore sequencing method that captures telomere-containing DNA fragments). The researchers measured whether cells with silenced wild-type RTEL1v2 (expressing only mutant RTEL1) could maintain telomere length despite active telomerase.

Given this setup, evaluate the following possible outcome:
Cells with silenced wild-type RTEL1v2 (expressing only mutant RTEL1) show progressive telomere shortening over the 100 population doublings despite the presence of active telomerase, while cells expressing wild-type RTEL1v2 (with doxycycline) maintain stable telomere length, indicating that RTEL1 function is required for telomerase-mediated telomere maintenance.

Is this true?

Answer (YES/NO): YES